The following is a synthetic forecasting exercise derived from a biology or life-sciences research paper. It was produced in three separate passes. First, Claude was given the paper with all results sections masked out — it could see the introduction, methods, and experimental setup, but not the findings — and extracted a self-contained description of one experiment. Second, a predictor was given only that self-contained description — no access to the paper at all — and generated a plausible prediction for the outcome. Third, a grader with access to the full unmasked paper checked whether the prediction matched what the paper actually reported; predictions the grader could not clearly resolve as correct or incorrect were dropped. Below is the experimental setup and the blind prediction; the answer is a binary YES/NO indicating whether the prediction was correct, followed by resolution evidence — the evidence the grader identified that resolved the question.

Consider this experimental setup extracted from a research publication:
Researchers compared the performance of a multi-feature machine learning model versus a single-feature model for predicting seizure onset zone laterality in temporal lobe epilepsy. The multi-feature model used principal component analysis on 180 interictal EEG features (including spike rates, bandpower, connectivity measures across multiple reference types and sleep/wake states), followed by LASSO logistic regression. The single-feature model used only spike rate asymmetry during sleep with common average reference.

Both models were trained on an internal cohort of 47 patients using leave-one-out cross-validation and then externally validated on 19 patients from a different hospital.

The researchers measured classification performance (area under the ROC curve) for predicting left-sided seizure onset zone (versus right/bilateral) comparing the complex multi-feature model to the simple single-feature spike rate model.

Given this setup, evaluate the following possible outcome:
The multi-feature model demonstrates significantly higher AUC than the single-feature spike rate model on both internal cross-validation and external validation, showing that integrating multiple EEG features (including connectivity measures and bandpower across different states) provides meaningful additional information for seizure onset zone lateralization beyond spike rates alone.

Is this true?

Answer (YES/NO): NO